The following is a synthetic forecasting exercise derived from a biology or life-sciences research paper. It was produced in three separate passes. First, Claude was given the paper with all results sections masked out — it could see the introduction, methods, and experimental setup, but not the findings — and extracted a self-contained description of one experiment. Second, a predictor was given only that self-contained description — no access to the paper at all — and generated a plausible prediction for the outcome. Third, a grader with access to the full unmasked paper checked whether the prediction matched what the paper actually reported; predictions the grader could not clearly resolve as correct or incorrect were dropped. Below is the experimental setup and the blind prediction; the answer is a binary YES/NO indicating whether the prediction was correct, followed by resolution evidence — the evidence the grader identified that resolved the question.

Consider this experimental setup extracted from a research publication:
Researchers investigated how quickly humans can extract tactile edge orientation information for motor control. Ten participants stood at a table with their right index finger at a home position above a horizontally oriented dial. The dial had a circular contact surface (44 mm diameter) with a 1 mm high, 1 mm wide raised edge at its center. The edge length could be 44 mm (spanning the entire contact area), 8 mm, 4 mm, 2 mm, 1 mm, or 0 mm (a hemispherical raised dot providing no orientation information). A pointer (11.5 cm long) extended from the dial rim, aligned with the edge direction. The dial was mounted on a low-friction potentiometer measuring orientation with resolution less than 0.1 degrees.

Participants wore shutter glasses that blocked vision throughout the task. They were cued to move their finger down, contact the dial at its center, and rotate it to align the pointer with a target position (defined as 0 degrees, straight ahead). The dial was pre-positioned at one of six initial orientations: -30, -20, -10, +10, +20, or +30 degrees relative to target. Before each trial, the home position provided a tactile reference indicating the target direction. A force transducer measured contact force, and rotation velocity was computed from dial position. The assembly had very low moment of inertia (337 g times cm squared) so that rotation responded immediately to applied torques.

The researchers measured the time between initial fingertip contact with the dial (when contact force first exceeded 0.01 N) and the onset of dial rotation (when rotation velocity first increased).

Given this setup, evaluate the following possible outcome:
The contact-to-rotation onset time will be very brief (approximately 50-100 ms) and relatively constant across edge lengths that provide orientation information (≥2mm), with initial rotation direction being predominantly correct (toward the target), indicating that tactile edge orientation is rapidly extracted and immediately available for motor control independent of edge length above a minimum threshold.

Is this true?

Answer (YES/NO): NO